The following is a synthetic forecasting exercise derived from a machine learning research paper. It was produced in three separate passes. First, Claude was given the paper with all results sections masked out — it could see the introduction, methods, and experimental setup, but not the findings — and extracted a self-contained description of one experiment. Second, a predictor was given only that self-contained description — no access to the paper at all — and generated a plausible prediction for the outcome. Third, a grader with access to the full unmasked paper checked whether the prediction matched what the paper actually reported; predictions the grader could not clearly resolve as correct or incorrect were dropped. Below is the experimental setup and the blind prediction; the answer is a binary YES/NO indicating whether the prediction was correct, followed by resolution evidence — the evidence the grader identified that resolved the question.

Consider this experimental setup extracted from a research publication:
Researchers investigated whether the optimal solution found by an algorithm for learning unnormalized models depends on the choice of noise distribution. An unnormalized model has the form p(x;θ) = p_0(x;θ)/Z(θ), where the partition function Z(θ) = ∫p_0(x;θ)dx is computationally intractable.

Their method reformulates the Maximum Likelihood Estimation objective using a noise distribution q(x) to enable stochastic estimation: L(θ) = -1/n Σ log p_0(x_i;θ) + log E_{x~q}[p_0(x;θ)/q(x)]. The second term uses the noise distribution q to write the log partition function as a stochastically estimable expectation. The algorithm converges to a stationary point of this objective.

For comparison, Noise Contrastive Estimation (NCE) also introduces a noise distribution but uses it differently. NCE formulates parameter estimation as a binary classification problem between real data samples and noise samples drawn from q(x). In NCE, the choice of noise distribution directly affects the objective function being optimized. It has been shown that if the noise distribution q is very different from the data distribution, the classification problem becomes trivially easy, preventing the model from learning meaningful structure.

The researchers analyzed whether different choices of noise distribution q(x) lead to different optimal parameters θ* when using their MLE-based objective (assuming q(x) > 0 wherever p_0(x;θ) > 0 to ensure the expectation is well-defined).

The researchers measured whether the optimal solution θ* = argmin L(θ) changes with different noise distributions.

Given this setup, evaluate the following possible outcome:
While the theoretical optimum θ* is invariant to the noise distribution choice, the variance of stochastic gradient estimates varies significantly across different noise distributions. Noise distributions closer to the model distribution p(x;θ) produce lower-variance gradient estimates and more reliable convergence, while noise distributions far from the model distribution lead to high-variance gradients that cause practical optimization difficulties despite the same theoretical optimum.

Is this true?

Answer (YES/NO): YES